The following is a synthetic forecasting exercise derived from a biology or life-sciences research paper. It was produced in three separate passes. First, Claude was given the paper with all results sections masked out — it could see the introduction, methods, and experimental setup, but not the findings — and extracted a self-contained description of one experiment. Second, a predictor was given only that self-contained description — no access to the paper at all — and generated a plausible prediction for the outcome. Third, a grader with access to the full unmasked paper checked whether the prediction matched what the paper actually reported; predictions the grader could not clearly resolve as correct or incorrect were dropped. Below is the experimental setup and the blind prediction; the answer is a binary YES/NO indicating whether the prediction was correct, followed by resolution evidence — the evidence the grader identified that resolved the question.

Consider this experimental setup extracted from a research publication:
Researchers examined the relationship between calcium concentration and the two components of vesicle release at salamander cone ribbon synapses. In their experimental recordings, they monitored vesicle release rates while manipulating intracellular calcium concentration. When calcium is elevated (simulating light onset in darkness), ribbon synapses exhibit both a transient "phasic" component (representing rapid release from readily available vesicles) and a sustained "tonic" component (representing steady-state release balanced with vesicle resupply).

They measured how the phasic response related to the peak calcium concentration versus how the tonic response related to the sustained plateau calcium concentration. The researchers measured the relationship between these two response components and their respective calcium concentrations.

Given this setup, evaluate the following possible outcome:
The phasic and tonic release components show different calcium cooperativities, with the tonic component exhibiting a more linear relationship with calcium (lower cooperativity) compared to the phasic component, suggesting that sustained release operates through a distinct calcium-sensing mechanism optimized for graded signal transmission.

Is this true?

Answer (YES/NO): NO